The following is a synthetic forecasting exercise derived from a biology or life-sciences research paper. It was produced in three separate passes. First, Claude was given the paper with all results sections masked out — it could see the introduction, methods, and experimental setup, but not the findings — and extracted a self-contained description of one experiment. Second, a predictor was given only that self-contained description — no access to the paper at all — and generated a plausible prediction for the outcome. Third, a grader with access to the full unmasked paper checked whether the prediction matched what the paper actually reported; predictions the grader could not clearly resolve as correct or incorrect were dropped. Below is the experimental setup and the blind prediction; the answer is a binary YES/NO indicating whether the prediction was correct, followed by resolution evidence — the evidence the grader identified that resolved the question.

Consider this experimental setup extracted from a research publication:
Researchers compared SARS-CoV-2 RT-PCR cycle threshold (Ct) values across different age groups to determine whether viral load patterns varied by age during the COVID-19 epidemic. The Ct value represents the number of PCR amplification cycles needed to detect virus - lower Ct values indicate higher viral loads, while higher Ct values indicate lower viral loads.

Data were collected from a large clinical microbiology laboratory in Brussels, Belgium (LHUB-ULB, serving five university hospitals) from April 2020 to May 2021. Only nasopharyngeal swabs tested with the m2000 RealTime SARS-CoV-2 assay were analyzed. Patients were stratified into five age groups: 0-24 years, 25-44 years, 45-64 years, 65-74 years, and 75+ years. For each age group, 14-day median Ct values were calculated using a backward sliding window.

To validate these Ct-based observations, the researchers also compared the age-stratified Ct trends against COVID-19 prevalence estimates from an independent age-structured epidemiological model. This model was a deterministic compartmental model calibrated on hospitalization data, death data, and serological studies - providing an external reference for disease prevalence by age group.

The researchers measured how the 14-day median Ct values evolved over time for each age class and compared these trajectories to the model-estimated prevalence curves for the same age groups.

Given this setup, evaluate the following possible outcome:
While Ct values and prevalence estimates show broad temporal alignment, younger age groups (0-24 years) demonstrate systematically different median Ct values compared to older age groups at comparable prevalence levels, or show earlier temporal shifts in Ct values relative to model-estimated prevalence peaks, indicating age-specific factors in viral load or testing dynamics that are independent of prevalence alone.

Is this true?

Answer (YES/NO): NO